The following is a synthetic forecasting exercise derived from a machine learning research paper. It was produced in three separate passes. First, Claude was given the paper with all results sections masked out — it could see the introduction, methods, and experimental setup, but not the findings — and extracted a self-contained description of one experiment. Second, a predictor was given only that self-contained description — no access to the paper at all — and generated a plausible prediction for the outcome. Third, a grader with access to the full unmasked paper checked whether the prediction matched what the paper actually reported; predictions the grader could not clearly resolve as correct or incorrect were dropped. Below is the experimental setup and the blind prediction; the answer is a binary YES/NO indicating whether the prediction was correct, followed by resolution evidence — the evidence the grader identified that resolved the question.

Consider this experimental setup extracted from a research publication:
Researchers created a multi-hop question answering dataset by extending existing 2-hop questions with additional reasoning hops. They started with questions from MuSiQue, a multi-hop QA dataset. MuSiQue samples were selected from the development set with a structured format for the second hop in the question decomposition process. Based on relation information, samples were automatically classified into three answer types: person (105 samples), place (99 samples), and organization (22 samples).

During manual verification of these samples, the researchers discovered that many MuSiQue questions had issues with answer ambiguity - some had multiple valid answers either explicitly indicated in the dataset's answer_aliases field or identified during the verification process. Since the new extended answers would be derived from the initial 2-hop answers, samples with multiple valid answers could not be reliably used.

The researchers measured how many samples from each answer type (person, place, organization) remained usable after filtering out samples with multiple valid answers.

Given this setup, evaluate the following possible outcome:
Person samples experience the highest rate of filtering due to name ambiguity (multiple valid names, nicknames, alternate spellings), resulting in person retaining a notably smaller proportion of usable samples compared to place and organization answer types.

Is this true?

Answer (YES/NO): NO